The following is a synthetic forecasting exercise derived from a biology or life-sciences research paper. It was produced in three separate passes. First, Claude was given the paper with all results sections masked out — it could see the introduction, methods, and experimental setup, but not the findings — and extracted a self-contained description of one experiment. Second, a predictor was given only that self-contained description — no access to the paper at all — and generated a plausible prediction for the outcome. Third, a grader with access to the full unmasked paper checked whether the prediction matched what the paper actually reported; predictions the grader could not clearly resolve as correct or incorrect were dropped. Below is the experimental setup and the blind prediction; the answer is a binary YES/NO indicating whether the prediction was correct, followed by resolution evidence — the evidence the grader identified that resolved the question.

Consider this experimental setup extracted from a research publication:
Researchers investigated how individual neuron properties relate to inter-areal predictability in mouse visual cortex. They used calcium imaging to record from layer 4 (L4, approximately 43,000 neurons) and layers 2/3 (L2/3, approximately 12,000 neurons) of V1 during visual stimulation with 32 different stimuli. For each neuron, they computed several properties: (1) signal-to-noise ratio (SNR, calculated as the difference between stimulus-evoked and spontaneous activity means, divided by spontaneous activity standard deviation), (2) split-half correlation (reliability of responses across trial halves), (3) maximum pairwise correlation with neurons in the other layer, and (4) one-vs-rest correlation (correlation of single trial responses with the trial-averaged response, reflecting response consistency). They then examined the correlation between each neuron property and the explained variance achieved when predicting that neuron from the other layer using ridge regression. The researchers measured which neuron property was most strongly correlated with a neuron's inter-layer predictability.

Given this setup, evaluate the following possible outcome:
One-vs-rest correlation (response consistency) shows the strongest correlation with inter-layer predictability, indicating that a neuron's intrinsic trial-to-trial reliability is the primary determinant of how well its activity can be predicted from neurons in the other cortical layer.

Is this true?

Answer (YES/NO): NO